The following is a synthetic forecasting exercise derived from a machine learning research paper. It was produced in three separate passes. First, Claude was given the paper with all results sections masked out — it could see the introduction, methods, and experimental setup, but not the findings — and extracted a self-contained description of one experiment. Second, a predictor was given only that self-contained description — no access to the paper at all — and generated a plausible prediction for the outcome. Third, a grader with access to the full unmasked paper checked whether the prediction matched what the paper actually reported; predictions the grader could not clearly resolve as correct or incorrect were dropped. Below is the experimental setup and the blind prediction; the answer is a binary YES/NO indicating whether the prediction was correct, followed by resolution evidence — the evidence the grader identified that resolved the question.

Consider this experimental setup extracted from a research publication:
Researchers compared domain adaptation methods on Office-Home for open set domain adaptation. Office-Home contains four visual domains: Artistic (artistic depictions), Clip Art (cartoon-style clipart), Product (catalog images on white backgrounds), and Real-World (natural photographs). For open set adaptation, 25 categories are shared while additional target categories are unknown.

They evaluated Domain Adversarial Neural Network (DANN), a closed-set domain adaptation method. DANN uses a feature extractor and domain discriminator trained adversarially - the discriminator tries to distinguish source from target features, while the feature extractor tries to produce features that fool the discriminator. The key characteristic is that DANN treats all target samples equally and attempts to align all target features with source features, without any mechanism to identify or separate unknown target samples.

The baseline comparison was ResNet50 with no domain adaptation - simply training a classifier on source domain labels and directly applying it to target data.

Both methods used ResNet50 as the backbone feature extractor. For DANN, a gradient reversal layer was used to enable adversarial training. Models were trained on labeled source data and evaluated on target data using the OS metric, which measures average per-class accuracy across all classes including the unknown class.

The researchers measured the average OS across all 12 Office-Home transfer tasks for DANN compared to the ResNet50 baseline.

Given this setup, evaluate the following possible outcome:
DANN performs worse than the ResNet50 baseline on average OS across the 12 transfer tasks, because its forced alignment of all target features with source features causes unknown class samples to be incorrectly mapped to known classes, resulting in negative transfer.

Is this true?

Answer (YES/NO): NO